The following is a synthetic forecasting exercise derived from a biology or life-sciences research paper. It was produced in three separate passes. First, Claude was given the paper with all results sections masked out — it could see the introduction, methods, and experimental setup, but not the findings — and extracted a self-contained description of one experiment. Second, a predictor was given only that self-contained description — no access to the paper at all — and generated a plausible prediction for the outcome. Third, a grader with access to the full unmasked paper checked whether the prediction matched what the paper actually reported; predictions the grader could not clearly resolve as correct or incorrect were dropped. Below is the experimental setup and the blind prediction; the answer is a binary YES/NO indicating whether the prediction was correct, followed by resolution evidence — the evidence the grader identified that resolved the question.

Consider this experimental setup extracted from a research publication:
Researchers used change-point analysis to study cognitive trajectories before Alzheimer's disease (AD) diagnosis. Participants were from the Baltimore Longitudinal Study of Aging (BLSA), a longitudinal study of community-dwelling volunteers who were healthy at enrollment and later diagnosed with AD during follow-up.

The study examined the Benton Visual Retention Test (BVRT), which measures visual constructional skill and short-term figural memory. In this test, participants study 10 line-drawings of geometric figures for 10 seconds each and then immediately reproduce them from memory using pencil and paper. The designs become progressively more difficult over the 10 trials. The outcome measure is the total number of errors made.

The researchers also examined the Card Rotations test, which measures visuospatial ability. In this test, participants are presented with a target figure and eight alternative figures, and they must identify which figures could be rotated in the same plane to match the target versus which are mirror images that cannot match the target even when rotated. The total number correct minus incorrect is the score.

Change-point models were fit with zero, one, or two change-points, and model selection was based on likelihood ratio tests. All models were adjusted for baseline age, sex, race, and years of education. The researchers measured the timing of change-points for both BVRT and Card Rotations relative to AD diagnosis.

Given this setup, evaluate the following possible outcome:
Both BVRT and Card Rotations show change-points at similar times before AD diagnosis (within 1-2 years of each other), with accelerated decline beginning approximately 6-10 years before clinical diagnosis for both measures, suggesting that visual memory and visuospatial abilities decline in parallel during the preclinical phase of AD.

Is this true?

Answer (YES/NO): NO